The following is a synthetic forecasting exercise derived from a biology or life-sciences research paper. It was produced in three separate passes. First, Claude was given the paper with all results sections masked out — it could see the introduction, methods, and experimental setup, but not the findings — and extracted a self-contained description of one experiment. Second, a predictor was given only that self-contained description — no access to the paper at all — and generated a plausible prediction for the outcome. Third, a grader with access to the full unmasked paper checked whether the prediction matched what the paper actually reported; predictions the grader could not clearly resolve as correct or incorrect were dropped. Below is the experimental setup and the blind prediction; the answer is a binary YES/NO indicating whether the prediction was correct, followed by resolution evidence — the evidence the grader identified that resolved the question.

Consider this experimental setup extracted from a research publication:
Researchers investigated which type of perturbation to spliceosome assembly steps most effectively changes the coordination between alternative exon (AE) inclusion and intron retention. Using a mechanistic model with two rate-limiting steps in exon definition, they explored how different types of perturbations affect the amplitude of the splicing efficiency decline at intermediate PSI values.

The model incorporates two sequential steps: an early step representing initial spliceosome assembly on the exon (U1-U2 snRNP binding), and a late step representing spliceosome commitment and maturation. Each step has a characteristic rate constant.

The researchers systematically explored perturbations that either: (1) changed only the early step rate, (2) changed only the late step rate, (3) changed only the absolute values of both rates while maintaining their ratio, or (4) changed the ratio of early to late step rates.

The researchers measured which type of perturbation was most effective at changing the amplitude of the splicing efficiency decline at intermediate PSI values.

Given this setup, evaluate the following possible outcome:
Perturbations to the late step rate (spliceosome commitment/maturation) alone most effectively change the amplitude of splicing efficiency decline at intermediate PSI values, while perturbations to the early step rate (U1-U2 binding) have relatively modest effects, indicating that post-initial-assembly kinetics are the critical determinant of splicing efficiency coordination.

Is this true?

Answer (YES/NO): NO